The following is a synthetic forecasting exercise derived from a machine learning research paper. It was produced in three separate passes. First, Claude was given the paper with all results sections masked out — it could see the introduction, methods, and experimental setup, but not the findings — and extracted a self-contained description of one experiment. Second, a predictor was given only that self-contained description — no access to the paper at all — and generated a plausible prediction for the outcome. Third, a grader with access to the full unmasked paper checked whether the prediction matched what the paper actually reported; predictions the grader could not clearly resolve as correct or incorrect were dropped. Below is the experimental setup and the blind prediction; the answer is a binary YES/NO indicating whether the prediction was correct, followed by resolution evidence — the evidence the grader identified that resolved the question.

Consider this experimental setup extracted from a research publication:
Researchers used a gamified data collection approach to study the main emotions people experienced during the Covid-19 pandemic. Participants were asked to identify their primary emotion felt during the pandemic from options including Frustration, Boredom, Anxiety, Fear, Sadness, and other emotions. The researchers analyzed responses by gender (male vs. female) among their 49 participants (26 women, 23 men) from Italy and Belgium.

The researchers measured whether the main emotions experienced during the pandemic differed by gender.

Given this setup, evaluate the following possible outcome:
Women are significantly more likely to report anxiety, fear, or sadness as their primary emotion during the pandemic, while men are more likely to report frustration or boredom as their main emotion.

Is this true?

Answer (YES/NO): NO